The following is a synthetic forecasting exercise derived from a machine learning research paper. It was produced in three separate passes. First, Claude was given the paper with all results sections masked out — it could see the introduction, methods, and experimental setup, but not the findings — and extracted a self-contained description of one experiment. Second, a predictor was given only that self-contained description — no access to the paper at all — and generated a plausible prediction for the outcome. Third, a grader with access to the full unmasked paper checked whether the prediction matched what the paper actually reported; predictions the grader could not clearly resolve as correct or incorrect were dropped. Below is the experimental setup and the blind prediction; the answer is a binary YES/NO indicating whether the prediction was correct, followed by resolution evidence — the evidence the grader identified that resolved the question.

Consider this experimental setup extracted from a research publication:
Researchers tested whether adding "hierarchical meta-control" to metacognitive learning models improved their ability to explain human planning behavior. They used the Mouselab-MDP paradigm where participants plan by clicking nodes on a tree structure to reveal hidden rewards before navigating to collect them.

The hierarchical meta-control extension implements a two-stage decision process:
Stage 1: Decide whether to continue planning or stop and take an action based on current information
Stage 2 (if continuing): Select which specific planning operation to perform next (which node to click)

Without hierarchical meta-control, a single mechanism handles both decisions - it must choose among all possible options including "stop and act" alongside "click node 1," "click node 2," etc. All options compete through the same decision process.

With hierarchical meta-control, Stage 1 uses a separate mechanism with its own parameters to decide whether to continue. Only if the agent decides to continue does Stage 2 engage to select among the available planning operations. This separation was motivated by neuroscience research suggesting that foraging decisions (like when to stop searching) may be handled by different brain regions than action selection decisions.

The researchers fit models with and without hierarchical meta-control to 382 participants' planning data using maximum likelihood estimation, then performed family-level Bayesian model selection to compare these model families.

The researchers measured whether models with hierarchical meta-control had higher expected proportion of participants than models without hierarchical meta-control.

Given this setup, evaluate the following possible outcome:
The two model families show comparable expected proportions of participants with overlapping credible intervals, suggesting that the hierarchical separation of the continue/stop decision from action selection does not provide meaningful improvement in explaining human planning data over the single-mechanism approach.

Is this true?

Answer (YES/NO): NO